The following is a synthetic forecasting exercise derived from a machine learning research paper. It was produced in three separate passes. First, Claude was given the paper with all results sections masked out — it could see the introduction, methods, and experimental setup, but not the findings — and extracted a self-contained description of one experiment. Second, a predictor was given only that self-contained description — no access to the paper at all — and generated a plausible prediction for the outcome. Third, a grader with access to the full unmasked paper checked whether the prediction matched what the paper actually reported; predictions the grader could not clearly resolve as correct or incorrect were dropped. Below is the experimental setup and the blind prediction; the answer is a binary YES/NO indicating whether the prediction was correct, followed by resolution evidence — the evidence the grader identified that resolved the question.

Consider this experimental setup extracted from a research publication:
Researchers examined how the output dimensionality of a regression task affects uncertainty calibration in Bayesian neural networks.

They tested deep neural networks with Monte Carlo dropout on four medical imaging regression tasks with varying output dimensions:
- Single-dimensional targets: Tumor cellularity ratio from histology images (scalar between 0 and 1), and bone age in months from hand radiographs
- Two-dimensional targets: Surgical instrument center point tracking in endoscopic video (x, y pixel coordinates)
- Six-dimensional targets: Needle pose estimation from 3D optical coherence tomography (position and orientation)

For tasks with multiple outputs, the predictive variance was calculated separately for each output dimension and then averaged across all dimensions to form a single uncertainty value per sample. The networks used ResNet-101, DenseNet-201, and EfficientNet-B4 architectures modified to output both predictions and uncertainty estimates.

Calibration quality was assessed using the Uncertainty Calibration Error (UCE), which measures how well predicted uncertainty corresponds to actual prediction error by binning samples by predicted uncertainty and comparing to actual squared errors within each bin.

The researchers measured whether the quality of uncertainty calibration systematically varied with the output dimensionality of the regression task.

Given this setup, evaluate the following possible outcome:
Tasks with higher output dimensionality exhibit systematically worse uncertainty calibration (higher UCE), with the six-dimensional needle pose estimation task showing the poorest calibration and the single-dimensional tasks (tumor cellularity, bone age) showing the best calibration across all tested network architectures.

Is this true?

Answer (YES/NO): NO